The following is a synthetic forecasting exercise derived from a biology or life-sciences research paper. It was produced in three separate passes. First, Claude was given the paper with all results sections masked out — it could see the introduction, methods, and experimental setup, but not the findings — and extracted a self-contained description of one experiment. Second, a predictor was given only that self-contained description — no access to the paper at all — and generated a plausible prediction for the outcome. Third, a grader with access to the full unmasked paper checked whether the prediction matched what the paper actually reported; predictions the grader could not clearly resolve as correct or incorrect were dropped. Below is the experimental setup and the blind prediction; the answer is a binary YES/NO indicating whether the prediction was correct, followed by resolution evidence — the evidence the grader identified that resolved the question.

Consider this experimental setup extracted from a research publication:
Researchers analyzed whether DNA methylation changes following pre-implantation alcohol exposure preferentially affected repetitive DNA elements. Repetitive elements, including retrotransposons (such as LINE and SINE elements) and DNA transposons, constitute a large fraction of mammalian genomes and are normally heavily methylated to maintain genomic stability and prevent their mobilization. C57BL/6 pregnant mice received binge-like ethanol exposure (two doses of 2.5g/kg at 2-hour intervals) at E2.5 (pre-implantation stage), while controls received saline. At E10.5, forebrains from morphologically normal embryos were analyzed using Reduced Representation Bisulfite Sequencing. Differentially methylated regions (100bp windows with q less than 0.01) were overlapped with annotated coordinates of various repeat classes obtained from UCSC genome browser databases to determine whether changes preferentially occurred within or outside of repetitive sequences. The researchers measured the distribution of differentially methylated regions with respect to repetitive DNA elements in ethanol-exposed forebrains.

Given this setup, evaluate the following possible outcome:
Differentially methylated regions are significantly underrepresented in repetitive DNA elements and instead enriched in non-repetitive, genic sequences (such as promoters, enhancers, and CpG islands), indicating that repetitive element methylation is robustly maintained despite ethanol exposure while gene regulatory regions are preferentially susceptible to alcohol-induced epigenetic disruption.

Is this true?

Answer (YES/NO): NO